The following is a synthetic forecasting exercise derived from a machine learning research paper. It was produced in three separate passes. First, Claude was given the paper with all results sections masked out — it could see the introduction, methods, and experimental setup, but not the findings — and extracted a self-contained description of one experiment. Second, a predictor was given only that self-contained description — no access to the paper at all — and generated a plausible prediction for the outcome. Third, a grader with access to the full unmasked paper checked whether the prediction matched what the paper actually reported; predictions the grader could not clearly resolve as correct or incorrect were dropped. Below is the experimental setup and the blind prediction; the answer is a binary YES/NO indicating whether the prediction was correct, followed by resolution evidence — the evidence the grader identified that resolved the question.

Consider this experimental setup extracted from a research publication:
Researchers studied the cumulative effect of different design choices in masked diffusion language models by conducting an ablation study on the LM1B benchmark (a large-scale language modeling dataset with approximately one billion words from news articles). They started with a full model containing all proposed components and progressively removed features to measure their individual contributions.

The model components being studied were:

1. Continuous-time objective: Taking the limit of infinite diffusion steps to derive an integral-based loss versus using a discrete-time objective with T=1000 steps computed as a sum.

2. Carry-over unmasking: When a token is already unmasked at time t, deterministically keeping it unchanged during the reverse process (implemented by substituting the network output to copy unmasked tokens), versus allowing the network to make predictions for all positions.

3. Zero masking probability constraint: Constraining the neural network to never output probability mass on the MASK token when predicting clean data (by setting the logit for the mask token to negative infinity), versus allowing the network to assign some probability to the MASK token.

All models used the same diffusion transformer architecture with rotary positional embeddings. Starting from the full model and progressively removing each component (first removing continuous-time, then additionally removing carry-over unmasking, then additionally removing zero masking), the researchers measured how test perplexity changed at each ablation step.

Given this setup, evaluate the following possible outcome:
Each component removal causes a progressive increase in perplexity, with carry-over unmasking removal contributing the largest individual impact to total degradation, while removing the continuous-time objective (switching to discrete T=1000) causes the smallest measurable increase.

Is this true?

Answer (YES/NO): NO